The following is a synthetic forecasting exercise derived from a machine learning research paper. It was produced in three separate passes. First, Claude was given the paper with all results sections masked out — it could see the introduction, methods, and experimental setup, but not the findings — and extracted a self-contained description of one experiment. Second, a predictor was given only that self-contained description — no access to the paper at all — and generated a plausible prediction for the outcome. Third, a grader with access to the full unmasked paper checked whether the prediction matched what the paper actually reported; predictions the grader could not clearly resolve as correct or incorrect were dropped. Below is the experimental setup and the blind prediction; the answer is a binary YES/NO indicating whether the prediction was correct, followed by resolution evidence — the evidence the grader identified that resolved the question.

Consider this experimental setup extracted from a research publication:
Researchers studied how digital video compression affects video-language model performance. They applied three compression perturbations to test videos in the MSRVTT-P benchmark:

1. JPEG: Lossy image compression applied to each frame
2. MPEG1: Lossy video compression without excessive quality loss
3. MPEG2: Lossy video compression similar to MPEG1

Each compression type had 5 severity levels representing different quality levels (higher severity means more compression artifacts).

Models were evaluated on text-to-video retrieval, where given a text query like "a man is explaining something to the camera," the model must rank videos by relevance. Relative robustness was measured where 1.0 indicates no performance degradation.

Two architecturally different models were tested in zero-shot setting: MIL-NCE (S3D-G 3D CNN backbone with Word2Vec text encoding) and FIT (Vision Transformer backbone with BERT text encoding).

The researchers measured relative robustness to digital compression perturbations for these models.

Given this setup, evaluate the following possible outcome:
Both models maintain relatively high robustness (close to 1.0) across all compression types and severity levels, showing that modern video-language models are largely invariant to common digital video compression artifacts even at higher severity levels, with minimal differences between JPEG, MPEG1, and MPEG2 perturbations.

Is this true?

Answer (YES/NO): NO